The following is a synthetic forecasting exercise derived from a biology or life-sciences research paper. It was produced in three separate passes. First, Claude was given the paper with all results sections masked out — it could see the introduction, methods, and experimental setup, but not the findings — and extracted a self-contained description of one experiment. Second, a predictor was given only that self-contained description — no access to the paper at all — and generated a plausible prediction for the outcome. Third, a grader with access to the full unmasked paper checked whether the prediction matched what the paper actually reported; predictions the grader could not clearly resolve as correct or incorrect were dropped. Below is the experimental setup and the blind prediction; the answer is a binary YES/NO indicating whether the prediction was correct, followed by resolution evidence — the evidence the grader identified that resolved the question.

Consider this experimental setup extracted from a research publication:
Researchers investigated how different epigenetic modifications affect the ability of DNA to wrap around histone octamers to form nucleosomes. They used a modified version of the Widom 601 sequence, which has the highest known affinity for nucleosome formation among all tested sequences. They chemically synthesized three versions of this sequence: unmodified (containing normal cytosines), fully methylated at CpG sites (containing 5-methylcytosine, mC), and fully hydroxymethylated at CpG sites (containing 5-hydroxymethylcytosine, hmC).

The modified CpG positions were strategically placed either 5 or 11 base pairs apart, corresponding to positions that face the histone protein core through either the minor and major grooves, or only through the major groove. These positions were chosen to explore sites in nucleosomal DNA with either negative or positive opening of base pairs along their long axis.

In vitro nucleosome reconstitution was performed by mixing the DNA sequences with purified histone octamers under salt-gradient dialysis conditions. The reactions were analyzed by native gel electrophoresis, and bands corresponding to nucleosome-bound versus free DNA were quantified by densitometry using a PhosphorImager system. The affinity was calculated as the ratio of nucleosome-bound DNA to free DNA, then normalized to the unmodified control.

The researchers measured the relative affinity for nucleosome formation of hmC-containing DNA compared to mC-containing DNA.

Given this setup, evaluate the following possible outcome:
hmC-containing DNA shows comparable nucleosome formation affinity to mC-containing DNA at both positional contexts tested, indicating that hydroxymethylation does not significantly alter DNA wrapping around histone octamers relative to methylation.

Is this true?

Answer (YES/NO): YES